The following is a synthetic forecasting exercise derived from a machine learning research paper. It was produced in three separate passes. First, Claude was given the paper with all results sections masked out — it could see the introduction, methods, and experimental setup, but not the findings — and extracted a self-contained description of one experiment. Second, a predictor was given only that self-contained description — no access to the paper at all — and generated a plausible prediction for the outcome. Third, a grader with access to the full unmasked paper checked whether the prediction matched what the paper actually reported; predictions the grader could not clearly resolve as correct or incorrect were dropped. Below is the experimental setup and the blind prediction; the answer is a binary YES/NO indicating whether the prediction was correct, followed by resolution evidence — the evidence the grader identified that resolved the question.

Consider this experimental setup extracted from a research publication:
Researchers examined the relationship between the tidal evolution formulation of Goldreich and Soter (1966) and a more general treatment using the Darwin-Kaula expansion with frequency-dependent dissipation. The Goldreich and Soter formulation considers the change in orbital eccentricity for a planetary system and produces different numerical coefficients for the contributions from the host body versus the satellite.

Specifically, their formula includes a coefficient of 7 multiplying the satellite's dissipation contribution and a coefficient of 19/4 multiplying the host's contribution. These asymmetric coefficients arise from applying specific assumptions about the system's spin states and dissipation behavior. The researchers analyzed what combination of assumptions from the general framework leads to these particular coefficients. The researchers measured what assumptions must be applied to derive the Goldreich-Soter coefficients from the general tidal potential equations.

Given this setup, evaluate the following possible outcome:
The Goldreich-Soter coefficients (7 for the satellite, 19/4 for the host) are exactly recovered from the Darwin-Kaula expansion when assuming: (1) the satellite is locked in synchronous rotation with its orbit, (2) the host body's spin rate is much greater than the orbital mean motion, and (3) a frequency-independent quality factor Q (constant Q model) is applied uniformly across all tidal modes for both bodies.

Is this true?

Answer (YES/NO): NO